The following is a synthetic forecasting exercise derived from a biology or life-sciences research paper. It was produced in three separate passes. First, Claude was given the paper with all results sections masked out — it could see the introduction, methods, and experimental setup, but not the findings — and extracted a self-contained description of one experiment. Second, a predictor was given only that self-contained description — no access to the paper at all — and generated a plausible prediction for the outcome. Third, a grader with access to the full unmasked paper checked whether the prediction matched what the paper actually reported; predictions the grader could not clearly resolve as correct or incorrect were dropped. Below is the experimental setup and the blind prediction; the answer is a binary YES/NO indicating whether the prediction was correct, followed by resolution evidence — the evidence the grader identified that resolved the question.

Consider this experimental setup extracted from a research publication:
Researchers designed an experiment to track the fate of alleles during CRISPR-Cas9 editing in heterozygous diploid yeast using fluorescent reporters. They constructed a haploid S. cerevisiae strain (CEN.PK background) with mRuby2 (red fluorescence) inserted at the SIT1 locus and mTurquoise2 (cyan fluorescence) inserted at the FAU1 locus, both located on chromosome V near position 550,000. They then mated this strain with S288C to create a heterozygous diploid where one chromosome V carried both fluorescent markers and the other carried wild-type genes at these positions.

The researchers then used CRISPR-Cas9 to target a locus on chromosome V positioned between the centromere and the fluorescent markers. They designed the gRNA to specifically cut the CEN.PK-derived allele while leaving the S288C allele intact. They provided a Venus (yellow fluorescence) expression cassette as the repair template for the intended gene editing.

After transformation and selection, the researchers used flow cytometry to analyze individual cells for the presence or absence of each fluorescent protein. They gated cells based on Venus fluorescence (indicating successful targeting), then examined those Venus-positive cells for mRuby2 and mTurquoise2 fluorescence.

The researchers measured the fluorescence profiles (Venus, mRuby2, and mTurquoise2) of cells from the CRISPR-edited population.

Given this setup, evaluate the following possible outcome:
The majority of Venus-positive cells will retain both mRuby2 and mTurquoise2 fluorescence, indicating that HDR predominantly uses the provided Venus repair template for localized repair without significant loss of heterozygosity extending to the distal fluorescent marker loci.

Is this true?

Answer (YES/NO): YES